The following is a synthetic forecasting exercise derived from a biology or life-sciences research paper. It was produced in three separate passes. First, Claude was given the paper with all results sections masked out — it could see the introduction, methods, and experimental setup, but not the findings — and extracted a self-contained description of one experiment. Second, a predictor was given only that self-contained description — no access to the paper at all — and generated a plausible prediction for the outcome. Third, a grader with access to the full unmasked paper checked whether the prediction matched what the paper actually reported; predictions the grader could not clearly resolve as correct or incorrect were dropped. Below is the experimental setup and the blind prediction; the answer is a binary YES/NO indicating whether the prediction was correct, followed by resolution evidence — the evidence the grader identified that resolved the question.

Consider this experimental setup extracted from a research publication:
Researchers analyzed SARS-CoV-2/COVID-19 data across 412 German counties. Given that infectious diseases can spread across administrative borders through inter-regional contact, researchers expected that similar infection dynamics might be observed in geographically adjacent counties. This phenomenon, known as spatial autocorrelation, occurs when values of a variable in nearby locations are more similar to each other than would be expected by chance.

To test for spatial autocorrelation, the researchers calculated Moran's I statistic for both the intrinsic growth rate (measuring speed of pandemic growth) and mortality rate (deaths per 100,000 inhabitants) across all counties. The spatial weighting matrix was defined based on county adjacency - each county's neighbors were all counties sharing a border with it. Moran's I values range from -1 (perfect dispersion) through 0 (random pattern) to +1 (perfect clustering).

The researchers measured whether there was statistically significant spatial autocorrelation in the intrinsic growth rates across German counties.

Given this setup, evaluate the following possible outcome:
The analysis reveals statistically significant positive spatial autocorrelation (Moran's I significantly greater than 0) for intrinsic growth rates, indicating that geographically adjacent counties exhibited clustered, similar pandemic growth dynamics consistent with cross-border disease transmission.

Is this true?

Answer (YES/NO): YES